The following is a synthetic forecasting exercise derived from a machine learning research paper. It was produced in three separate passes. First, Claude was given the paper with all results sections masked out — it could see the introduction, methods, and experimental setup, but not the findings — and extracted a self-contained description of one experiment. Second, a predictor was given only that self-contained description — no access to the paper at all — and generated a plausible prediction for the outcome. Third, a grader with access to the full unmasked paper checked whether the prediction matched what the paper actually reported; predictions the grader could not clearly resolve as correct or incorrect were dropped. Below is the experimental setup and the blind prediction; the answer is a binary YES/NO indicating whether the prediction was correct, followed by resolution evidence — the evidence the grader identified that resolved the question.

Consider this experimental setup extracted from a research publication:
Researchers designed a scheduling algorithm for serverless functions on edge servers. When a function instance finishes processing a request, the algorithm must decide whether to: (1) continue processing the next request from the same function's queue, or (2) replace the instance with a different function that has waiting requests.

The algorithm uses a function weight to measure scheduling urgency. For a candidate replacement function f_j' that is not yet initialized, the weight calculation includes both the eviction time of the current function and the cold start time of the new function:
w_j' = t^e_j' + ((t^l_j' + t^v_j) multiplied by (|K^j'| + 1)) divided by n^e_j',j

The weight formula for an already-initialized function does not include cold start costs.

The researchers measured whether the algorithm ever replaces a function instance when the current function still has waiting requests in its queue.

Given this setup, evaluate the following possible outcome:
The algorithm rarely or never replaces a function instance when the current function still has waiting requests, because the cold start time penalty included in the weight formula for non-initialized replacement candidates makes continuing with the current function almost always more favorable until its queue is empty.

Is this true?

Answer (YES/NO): NO